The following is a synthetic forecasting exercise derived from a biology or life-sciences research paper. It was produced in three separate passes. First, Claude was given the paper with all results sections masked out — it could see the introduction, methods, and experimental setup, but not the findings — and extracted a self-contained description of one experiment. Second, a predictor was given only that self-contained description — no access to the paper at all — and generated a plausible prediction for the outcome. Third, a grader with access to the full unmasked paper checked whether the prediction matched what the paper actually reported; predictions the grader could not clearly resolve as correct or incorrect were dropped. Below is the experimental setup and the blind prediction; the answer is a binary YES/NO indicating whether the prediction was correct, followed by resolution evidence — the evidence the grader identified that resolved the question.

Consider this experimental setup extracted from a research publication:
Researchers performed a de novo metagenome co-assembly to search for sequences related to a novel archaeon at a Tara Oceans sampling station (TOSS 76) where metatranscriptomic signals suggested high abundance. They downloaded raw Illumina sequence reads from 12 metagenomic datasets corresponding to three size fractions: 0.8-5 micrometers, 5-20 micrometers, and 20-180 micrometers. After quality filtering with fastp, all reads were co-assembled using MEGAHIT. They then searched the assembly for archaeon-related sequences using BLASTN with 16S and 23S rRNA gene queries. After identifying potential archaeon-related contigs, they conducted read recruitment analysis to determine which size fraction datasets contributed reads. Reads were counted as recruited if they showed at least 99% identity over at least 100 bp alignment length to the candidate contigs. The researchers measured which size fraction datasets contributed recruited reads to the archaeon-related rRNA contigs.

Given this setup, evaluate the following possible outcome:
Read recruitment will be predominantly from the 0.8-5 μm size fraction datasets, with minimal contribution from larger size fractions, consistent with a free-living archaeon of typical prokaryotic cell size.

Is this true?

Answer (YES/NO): NO